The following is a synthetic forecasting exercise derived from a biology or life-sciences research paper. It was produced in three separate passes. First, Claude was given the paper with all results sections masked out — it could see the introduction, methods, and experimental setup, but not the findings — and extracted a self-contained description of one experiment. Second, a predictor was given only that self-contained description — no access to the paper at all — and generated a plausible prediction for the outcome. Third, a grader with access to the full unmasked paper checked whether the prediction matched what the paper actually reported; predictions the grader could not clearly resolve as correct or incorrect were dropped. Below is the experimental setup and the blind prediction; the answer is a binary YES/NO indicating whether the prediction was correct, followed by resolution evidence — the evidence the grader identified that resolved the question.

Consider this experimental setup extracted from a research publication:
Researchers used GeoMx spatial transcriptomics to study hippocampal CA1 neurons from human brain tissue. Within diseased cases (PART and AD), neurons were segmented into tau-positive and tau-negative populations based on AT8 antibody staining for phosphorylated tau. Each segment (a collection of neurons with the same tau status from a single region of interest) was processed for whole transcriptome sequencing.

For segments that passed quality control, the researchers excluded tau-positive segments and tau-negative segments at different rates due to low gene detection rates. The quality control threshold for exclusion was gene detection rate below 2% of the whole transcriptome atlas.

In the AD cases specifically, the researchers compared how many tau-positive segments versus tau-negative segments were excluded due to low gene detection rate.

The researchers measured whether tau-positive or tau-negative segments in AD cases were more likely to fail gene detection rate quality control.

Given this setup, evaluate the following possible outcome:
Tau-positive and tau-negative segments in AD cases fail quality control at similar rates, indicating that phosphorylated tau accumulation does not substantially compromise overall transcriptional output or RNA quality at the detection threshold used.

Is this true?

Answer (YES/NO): NO